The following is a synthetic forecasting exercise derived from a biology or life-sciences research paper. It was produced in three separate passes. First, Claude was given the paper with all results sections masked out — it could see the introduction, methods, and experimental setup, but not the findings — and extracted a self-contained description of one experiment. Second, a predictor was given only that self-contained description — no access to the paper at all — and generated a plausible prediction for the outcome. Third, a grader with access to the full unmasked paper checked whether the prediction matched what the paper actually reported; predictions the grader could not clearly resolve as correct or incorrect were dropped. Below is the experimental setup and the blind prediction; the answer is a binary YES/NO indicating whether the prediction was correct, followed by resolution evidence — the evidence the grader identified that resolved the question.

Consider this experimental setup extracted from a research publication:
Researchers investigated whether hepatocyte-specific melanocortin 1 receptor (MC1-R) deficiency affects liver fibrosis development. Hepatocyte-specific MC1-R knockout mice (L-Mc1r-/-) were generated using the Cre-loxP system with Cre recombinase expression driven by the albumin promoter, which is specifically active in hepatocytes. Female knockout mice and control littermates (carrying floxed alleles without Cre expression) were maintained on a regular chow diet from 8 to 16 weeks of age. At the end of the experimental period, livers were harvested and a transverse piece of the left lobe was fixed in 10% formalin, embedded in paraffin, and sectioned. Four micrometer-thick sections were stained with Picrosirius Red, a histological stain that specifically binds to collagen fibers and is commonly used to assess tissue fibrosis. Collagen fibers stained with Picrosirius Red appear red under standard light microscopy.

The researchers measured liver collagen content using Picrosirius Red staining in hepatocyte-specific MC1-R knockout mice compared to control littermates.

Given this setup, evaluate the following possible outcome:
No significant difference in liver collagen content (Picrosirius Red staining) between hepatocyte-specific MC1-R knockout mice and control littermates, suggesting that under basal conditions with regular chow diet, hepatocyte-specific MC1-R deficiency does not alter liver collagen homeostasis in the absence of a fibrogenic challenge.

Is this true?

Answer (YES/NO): NO